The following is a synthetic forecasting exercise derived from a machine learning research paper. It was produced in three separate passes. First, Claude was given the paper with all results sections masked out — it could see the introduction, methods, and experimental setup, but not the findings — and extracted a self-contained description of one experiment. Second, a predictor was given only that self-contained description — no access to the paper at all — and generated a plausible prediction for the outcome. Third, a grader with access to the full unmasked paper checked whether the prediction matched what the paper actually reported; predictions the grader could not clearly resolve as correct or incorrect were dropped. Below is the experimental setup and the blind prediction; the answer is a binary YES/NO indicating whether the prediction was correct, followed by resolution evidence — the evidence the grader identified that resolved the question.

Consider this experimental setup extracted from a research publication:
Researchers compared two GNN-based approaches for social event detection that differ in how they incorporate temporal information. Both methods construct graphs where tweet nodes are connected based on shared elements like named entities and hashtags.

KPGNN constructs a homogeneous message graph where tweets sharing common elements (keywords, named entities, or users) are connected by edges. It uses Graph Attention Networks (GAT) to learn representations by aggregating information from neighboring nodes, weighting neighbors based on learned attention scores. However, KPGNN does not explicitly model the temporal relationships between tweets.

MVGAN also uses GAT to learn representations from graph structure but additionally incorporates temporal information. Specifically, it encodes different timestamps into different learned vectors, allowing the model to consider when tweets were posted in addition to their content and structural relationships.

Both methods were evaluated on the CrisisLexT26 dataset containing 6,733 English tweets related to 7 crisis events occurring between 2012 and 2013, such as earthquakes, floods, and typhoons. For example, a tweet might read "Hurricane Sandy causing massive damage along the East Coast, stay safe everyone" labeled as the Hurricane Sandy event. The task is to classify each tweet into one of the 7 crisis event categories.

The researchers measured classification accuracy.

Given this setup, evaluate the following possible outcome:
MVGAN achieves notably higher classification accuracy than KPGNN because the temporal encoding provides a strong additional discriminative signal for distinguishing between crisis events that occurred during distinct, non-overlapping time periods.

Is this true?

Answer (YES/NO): NO